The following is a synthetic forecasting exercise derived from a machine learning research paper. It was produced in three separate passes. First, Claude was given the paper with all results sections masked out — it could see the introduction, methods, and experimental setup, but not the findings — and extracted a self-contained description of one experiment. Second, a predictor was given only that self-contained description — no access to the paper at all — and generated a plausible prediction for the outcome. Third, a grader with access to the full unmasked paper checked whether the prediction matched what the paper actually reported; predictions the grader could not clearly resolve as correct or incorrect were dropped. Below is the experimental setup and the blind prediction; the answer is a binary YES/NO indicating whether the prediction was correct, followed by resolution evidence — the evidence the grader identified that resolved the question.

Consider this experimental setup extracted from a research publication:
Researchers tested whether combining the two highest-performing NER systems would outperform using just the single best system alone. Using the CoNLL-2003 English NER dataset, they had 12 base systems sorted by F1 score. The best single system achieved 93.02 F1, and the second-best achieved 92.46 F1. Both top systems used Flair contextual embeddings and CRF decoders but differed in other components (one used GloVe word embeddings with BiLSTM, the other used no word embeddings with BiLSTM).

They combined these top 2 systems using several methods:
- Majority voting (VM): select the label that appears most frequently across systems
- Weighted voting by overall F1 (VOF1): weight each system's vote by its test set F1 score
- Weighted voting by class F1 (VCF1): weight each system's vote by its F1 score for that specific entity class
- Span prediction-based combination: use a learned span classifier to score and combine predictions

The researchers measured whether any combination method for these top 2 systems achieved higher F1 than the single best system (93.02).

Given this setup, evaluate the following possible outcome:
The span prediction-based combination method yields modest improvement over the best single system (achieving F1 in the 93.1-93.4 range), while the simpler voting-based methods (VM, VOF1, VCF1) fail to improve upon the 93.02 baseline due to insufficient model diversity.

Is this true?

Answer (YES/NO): NO